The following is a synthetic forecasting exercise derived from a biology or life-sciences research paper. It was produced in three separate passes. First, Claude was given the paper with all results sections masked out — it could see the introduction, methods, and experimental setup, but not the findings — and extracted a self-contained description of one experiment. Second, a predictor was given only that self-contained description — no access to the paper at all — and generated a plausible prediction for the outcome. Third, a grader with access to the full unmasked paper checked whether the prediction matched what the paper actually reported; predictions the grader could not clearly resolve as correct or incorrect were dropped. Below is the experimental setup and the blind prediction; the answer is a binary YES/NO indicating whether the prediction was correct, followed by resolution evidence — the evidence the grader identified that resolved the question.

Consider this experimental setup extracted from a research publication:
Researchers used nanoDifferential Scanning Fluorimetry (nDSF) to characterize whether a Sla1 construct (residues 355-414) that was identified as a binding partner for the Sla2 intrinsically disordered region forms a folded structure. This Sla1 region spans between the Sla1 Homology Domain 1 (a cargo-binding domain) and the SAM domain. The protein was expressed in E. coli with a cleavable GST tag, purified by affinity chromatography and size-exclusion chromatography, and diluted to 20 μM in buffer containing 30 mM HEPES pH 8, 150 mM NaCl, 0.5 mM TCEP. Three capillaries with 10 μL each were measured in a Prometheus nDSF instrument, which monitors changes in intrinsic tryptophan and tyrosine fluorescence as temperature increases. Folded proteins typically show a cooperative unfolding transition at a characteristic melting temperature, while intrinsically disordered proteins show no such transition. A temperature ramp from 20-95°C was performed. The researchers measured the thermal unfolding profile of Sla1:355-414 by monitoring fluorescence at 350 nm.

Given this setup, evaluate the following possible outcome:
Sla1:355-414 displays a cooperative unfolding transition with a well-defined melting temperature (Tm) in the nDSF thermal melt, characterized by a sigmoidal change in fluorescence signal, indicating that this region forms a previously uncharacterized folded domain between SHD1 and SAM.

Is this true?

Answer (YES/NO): NO